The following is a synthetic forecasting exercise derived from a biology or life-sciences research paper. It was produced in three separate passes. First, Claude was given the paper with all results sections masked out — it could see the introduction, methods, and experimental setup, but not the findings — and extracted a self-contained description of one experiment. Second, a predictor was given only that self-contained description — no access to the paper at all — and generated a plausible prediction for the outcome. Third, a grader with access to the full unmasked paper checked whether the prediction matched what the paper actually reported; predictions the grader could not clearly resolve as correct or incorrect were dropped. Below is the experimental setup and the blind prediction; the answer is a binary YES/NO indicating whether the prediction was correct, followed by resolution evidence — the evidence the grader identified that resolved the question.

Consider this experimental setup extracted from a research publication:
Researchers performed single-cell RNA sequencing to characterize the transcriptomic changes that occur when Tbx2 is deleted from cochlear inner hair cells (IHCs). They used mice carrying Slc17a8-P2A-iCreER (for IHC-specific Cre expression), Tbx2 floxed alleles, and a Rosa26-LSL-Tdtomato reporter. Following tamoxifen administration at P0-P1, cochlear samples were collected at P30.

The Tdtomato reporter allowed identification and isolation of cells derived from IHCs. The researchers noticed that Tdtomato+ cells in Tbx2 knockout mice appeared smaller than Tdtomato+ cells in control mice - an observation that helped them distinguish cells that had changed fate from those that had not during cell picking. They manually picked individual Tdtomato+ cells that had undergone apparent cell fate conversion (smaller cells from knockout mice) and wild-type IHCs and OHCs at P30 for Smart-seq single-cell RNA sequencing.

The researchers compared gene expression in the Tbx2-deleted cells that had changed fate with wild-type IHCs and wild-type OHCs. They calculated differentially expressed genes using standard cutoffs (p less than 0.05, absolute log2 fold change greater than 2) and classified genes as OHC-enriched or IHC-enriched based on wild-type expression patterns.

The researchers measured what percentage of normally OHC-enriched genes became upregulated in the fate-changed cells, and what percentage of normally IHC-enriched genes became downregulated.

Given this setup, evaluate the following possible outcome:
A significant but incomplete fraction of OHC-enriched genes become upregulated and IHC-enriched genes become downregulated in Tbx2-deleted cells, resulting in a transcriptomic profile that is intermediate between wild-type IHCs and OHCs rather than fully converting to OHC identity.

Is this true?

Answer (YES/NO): YES